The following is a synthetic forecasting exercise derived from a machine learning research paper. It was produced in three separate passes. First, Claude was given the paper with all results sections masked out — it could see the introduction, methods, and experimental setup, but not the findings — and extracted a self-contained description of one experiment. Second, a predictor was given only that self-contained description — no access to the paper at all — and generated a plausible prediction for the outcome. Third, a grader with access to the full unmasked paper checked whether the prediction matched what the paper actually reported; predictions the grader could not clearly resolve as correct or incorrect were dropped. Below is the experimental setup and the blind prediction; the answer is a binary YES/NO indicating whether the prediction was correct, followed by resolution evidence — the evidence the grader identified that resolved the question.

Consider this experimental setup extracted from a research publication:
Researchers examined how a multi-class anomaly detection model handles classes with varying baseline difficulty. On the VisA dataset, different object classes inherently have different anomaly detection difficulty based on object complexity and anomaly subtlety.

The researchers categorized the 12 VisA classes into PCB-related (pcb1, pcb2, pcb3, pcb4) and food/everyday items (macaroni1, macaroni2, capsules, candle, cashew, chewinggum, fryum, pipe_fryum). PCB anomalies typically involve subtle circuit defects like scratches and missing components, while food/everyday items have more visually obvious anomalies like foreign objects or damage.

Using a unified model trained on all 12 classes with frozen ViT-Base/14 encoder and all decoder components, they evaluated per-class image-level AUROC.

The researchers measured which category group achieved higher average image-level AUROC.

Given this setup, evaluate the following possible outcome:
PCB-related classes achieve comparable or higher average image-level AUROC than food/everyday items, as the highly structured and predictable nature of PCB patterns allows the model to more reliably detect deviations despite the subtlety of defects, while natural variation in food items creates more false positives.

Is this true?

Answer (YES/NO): YES